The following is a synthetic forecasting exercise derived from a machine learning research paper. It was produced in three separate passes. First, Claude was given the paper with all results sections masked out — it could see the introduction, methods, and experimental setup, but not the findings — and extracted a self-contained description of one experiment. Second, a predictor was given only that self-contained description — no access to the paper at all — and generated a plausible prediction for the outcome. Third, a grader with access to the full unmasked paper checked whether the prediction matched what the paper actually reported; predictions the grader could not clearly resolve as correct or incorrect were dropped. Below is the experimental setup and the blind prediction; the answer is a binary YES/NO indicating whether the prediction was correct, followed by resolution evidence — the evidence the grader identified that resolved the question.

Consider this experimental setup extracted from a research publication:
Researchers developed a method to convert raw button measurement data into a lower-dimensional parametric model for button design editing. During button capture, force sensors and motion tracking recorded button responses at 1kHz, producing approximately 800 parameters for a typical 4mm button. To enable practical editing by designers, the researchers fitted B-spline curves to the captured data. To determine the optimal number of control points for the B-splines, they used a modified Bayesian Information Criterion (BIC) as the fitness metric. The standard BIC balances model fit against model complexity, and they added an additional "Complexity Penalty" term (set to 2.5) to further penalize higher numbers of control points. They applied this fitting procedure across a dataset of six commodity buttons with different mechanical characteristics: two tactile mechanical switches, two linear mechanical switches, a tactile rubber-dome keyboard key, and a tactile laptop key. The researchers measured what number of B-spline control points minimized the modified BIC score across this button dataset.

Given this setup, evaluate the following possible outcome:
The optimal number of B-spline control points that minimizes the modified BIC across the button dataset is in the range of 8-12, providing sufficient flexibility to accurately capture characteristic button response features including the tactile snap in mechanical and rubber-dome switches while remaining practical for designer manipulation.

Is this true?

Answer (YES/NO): NO